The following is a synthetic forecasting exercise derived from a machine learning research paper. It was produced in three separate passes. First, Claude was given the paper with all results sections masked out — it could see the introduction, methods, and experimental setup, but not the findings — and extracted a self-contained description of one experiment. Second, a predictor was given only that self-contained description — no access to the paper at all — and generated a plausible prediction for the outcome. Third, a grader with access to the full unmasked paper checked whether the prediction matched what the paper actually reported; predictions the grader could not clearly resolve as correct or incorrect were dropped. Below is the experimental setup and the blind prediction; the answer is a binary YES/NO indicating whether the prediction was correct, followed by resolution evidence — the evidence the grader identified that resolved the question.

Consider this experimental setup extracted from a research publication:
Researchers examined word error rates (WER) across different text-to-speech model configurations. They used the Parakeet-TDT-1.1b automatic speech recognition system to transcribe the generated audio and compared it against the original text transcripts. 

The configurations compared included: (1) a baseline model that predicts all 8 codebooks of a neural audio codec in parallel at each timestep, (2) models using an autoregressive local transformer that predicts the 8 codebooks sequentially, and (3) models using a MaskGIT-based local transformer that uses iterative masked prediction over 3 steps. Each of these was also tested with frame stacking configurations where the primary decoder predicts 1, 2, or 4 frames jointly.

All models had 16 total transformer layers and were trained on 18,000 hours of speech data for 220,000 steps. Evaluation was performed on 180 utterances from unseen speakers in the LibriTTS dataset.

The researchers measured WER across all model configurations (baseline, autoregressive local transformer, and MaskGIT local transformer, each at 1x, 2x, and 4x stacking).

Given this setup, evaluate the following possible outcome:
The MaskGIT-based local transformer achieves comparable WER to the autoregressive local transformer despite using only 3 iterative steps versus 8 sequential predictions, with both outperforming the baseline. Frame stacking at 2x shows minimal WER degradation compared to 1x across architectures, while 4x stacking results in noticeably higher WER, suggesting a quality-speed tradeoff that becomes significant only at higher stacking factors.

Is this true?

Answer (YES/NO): NO